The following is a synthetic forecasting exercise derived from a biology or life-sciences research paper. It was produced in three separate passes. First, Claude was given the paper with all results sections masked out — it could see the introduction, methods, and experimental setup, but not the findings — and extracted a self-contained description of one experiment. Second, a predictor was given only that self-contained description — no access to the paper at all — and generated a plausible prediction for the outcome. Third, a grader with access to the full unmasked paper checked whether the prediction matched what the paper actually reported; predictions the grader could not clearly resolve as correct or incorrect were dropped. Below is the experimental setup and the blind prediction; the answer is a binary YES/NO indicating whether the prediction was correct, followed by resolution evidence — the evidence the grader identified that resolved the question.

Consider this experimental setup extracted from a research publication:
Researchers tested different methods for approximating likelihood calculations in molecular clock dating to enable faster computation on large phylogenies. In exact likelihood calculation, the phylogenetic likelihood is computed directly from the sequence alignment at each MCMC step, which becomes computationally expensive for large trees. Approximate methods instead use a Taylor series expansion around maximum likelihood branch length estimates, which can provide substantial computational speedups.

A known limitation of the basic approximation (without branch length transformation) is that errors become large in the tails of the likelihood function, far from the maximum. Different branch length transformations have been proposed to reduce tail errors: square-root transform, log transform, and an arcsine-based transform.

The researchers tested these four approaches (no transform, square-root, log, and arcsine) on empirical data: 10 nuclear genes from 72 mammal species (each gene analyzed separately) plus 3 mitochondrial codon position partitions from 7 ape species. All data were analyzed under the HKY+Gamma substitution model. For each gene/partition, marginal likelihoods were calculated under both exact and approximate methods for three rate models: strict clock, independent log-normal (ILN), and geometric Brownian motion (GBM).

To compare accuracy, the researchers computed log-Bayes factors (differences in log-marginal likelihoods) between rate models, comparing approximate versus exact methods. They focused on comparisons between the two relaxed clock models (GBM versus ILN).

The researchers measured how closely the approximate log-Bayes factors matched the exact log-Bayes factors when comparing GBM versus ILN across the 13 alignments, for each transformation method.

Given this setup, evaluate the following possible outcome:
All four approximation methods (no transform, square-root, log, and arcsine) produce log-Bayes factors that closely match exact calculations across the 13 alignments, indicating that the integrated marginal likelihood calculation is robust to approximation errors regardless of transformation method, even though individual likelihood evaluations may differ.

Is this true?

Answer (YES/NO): NO